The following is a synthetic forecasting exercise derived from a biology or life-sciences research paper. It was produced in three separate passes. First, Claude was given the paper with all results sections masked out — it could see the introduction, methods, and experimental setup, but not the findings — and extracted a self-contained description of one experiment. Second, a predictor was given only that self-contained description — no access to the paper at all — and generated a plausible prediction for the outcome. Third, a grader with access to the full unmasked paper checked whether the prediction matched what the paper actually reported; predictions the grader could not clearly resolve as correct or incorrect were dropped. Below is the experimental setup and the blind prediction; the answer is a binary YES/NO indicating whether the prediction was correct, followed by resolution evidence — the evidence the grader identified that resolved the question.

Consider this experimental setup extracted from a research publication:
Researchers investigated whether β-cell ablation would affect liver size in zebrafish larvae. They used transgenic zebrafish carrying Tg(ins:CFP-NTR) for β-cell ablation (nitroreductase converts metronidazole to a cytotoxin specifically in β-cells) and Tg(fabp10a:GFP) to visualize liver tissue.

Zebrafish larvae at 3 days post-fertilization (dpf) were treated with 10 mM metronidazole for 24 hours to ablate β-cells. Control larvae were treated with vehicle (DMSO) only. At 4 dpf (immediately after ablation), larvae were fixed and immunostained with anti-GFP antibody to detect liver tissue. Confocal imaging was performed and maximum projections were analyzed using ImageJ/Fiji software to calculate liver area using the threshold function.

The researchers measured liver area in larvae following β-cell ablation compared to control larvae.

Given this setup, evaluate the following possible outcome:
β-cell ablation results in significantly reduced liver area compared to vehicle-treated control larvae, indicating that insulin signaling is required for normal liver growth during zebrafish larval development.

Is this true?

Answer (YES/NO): YES